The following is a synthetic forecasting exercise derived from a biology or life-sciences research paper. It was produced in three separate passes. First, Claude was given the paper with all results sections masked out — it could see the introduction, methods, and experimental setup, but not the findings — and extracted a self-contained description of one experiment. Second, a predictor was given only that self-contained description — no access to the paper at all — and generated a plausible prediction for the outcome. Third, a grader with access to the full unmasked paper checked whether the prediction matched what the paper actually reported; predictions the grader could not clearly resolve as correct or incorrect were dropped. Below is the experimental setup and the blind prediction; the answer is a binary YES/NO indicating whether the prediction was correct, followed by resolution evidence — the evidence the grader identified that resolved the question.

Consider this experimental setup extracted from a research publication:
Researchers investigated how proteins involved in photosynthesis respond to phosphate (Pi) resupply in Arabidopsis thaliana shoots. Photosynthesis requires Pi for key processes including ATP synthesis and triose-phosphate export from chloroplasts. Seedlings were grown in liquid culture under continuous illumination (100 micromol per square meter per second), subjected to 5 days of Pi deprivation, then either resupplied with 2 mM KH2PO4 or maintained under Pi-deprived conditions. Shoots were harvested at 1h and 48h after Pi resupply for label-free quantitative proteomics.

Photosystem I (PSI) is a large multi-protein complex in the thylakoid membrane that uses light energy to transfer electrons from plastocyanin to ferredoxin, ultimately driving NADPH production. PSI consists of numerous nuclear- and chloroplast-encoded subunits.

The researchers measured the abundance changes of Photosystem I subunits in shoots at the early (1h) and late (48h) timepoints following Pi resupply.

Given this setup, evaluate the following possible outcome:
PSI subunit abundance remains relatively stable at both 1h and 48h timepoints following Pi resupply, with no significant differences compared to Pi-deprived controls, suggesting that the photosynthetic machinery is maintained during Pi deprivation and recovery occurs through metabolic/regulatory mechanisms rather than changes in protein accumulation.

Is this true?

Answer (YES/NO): NO